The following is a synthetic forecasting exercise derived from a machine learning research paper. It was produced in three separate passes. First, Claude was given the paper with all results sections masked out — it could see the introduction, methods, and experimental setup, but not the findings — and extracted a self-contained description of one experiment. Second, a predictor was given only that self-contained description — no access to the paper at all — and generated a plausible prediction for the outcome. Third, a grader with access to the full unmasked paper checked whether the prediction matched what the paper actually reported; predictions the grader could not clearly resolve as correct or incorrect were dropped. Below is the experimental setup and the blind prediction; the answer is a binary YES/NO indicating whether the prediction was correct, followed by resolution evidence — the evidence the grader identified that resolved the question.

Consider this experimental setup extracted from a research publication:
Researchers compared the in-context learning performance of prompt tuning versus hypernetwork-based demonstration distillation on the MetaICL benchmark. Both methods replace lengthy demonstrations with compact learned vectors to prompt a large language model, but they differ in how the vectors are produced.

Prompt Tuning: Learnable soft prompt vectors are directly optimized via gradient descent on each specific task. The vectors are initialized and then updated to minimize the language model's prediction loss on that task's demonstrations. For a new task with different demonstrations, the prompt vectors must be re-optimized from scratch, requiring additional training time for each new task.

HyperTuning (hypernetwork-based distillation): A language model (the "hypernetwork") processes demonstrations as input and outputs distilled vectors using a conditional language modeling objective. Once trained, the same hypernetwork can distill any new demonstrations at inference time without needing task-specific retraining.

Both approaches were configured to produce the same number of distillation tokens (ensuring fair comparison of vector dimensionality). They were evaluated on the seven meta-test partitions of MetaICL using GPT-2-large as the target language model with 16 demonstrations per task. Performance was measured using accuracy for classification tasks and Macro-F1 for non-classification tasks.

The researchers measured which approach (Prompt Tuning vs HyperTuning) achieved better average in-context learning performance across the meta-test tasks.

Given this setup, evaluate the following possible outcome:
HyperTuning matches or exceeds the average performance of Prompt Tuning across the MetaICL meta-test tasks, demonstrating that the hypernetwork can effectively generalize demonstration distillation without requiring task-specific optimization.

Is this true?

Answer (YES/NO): YES